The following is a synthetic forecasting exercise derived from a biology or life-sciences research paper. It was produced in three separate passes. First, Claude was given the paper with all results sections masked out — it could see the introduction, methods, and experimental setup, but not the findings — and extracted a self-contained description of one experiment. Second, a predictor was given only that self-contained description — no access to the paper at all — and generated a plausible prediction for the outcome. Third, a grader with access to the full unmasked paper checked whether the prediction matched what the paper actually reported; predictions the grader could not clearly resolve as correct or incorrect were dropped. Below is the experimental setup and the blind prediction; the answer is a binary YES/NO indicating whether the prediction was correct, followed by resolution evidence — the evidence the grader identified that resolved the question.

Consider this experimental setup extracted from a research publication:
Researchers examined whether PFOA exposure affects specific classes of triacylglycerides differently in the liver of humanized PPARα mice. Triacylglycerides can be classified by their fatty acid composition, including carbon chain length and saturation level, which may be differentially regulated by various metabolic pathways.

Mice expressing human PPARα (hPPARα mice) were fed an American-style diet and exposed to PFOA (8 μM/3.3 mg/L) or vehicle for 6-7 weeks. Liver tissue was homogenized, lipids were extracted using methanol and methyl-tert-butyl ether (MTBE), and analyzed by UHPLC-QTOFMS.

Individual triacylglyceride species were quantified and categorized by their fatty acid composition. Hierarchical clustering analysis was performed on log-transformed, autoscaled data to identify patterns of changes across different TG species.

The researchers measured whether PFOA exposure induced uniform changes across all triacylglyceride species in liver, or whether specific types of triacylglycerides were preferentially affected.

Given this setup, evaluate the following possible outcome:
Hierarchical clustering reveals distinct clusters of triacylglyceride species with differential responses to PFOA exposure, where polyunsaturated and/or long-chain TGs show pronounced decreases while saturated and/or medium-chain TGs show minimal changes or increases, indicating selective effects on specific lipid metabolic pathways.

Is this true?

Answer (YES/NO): NO